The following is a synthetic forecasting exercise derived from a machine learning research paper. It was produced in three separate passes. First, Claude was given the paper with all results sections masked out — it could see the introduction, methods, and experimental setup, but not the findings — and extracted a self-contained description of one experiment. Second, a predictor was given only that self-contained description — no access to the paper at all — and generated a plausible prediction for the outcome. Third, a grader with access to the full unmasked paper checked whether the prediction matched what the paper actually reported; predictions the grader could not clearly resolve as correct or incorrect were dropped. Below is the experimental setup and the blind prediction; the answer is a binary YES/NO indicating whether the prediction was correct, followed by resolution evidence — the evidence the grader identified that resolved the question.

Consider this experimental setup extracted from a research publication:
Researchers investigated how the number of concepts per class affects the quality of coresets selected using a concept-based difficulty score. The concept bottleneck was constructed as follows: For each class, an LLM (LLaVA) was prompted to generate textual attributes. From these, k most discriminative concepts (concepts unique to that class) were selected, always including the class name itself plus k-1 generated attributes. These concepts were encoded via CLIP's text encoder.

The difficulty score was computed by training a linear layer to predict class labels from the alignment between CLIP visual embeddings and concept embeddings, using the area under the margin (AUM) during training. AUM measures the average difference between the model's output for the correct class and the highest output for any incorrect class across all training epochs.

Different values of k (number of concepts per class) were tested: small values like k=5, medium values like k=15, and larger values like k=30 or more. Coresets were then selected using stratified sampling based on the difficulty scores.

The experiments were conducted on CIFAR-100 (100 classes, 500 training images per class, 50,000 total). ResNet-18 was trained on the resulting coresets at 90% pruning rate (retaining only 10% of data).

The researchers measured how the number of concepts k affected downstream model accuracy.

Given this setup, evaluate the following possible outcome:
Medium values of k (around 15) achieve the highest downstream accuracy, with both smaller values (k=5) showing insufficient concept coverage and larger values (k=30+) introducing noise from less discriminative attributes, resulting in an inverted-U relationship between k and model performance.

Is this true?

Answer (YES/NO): NO